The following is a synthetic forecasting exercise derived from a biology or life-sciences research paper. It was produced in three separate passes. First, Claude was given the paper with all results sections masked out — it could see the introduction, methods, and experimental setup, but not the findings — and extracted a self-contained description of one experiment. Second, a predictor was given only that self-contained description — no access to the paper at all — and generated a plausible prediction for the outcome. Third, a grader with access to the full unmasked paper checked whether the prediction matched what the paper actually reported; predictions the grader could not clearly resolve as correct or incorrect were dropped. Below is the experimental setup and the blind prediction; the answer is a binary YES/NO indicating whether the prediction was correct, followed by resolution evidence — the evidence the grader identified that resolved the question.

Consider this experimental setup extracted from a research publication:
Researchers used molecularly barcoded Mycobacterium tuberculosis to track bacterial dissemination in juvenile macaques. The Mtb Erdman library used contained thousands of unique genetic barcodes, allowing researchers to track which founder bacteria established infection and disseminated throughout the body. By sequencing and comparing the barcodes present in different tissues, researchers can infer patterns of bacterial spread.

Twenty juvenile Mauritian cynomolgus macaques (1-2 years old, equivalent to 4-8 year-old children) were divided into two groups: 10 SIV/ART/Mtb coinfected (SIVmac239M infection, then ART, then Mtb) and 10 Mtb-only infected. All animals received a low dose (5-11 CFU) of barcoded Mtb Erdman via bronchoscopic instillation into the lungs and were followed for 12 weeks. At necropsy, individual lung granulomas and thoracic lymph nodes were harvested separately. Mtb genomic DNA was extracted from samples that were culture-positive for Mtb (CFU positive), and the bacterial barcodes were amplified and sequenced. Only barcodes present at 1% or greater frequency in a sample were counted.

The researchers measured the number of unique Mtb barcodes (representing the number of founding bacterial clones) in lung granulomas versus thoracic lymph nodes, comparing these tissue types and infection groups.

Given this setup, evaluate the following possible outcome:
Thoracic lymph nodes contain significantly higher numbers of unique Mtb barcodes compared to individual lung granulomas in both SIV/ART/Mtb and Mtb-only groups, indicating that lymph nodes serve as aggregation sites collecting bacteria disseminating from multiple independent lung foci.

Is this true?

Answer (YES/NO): YES